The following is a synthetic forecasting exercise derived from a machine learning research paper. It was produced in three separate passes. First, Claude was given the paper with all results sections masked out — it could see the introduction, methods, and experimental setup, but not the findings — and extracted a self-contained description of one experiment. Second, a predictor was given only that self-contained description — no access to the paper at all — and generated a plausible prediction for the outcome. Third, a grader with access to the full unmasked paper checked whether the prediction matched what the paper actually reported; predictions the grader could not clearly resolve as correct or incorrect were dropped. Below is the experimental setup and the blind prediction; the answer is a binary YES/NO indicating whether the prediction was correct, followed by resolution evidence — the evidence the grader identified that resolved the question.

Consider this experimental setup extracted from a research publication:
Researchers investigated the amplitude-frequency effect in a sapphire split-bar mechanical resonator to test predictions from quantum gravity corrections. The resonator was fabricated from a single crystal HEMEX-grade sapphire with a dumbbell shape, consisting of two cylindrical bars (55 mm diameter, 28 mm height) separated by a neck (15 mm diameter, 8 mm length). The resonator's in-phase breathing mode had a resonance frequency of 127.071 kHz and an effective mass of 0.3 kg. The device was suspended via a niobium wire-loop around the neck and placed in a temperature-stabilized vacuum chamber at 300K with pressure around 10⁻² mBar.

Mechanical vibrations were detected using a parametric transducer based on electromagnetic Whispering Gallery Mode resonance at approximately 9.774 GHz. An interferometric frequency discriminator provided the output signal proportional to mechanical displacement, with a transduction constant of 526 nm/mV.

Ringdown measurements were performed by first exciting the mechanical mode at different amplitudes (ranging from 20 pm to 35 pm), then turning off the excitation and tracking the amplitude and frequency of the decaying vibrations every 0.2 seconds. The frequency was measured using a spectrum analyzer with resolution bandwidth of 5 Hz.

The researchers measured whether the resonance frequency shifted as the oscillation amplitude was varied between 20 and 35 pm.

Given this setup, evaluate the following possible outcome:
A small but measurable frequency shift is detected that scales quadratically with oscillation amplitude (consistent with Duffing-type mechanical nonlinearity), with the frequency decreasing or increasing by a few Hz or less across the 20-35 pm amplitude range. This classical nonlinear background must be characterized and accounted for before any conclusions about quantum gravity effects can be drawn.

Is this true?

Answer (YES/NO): NO